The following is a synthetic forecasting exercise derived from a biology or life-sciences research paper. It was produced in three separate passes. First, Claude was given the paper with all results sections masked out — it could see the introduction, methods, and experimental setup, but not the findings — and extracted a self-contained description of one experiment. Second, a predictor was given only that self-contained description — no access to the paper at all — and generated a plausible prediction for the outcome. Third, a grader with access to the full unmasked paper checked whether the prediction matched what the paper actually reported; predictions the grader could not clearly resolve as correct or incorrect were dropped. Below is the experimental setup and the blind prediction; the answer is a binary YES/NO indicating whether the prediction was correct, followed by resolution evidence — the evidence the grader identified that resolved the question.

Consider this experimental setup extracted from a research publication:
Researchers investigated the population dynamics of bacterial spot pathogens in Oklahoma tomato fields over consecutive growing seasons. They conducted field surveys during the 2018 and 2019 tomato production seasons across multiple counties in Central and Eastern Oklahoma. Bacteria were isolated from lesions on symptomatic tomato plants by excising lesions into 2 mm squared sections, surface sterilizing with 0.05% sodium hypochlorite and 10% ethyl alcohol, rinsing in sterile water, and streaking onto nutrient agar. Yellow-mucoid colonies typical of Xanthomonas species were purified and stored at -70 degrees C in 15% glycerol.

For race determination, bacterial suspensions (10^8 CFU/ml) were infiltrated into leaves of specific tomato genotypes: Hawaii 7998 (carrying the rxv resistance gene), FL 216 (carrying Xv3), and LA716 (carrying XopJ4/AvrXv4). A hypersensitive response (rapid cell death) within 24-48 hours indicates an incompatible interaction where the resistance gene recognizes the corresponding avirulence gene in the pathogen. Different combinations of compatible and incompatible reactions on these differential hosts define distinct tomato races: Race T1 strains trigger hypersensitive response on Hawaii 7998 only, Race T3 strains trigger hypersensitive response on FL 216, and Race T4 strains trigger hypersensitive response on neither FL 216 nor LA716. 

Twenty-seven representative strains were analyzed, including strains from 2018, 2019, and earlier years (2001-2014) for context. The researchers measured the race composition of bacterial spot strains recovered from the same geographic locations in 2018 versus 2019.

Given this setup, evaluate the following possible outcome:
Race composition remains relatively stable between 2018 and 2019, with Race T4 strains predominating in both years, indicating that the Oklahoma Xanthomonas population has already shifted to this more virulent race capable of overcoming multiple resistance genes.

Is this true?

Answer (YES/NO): NO